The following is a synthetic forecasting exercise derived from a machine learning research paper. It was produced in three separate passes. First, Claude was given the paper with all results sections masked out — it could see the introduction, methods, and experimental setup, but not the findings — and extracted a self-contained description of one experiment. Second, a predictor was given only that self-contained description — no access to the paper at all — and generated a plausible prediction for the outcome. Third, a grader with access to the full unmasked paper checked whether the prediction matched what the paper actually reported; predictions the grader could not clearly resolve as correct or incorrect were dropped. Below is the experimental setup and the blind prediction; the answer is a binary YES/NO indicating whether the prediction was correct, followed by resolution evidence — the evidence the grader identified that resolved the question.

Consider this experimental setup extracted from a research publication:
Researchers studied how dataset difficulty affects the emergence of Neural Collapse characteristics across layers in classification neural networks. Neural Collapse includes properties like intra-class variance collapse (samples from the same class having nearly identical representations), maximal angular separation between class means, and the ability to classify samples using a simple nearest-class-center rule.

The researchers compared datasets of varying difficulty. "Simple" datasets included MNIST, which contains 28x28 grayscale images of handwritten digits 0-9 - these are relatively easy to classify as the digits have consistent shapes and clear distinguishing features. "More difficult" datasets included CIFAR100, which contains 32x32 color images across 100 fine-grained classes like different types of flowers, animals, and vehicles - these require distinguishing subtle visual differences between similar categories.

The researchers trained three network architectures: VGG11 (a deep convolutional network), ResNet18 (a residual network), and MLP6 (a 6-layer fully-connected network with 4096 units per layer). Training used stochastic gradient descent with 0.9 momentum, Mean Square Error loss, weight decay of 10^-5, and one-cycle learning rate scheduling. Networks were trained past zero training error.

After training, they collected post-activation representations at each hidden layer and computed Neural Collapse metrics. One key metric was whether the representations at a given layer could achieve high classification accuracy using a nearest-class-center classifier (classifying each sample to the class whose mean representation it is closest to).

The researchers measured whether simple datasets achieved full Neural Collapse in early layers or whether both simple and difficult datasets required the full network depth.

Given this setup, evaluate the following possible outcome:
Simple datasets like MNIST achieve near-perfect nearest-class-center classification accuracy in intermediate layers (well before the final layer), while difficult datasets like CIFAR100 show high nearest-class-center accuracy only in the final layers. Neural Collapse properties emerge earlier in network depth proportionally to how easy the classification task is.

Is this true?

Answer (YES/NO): YES